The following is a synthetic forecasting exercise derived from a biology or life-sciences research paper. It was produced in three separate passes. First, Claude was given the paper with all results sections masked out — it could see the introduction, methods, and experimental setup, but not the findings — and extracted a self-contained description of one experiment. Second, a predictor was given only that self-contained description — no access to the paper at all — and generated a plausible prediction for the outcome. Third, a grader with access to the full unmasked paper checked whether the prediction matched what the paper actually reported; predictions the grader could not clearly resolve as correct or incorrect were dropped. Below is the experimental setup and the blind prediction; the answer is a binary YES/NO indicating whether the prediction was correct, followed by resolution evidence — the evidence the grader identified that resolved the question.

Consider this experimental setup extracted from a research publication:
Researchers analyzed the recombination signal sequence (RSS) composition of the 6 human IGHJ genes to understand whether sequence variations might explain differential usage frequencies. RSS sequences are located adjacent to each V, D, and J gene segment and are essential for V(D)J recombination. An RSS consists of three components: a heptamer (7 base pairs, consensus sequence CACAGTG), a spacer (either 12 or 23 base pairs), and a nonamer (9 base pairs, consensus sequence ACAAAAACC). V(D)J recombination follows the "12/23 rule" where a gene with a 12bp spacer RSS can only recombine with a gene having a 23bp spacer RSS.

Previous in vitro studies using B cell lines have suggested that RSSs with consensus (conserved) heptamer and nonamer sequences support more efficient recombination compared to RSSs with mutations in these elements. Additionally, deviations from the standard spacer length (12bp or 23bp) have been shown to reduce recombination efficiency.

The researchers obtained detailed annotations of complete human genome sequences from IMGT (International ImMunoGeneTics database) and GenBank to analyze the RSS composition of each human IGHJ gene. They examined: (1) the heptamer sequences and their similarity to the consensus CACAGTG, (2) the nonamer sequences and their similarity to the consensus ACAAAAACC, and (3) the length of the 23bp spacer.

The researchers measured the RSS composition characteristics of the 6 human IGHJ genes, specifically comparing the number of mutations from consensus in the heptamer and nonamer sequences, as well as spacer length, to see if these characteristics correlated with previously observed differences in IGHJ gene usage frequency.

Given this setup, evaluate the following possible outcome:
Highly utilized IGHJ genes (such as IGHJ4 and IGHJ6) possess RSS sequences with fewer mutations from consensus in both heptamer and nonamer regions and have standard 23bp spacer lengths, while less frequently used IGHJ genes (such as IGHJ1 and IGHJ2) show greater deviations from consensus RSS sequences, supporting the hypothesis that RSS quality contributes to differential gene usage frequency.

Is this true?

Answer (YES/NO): NO